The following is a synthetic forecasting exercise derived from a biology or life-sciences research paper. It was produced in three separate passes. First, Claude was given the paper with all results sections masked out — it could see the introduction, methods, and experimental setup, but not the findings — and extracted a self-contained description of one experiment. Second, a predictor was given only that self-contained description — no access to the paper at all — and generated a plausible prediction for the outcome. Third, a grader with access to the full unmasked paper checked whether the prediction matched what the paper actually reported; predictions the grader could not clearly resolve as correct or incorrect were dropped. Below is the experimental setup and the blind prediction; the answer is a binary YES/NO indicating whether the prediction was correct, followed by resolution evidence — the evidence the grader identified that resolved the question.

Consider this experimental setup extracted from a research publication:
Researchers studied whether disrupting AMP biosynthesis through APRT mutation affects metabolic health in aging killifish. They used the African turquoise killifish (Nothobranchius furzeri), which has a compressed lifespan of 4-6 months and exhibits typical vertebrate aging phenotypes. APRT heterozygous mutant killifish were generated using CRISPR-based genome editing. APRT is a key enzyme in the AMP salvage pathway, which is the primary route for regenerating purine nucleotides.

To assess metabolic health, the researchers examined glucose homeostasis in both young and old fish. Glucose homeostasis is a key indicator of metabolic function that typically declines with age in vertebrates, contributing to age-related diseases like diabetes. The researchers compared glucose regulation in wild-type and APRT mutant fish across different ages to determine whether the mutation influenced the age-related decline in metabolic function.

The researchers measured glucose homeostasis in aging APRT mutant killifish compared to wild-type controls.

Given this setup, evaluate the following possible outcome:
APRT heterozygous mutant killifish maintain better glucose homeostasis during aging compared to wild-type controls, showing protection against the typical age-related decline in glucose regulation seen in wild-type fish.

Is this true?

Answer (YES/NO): YES